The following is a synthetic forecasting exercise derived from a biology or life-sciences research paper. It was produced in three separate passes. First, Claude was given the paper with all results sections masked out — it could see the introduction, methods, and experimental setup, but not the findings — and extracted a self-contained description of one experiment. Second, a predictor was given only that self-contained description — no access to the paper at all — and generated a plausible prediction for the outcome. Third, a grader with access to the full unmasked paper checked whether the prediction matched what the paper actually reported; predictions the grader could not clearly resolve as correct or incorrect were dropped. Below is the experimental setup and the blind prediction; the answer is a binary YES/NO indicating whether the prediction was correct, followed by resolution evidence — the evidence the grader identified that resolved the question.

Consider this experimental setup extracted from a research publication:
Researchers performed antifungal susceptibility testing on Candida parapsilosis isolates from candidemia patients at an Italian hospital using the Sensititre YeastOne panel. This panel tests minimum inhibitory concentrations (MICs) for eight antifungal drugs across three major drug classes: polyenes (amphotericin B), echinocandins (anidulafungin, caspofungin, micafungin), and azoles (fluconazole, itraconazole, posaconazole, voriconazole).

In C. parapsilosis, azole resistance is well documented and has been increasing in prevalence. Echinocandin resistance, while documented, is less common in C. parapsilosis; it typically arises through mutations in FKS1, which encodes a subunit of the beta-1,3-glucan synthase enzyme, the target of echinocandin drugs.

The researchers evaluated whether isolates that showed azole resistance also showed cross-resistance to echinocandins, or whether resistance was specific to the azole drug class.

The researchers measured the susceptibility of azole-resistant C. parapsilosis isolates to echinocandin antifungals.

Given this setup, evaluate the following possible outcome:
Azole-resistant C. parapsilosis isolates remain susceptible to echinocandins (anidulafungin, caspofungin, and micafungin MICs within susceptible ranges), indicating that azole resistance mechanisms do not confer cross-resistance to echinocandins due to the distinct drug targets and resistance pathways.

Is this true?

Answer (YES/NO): YES